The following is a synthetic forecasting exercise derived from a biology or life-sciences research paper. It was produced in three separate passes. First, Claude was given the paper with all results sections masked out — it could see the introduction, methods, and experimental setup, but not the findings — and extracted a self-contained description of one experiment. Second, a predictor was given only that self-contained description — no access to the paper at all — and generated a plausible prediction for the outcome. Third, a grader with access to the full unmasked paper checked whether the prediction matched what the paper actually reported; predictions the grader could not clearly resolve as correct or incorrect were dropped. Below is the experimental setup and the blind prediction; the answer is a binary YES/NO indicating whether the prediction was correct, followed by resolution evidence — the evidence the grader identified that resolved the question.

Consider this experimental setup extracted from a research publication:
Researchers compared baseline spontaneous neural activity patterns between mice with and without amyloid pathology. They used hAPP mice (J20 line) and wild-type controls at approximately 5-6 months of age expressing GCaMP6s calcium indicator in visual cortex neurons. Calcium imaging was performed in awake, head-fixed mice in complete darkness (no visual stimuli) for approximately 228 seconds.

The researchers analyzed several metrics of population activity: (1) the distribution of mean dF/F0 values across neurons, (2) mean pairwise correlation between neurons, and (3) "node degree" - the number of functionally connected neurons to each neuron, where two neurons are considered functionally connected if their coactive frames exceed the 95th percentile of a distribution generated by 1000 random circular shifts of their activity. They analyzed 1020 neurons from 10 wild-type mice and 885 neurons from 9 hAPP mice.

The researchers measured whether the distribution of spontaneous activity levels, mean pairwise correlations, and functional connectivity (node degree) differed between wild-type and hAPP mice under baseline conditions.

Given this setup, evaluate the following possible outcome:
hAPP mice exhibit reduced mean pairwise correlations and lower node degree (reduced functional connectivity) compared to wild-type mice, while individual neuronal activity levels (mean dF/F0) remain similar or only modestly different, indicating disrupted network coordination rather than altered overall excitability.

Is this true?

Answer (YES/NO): NO